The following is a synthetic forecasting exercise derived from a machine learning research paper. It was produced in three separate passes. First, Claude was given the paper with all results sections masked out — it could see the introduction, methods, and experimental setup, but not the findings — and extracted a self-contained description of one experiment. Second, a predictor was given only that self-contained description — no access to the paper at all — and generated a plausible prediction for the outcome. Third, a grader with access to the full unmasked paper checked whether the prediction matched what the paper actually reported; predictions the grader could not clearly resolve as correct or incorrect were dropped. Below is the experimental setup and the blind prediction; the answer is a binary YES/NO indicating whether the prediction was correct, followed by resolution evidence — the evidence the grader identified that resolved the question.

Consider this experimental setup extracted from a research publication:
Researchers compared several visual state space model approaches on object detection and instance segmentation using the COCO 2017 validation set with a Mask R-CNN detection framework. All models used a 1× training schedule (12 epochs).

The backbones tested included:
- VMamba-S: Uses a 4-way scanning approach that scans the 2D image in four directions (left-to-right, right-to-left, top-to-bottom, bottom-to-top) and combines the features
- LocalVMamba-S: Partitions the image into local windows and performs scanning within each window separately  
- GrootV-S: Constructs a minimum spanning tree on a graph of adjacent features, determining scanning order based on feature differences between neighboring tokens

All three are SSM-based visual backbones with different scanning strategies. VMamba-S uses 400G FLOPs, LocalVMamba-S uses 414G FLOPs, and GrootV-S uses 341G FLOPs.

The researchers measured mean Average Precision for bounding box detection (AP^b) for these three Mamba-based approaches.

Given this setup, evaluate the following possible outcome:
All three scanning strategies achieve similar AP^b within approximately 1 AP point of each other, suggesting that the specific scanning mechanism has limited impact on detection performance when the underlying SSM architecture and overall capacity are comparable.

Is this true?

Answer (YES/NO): YES